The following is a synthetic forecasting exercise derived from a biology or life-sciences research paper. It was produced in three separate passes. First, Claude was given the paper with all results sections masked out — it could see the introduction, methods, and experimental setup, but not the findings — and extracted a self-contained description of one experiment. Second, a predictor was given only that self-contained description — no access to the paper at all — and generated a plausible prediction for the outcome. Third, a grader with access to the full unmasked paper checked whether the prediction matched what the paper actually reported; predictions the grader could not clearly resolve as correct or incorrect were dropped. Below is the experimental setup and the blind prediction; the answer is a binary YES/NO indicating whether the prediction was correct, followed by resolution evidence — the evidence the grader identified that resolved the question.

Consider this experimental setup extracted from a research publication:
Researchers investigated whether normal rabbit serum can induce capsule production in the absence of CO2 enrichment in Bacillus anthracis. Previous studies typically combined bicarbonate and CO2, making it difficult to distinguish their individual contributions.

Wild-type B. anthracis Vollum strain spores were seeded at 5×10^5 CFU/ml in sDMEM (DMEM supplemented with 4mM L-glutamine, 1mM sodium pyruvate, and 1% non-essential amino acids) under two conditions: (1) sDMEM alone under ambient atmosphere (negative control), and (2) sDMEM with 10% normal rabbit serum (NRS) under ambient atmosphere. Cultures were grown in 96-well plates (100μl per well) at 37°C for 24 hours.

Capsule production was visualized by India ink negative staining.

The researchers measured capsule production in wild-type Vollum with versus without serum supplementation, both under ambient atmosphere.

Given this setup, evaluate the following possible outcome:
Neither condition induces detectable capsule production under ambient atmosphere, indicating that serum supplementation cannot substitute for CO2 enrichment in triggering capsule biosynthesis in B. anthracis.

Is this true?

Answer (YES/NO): NO